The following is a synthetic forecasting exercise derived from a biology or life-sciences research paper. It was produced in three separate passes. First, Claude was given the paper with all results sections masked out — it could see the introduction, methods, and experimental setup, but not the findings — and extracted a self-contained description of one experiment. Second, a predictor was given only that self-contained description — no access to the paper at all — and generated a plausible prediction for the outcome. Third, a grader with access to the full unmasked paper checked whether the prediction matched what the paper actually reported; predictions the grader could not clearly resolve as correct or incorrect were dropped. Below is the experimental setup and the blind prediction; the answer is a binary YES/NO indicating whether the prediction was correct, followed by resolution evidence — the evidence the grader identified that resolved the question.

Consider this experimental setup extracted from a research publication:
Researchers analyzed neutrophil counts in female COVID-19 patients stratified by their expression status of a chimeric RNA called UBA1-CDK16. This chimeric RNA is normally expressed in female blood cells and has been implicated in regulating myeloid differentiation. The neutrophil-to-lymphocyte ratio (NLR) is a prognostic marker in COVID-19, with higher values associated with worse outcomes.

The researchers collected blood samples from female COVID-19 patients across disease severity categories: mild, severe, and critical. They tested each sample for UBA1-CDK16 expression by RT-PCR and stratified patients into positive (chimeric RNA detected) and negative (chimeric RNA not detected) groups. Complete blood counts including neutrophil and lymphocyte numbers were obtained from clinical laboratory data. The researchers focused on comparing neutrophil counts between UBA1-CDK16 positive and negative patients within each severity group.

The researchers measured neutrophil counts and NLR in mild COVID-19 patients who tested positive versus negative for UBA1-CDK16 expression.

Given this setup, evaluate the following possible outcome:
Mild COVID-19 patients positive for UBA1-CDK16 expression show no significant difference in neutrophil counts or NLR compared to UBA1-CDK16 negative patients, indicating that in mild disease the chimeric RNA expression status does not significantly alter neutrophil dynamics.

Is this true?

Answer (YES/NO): NO